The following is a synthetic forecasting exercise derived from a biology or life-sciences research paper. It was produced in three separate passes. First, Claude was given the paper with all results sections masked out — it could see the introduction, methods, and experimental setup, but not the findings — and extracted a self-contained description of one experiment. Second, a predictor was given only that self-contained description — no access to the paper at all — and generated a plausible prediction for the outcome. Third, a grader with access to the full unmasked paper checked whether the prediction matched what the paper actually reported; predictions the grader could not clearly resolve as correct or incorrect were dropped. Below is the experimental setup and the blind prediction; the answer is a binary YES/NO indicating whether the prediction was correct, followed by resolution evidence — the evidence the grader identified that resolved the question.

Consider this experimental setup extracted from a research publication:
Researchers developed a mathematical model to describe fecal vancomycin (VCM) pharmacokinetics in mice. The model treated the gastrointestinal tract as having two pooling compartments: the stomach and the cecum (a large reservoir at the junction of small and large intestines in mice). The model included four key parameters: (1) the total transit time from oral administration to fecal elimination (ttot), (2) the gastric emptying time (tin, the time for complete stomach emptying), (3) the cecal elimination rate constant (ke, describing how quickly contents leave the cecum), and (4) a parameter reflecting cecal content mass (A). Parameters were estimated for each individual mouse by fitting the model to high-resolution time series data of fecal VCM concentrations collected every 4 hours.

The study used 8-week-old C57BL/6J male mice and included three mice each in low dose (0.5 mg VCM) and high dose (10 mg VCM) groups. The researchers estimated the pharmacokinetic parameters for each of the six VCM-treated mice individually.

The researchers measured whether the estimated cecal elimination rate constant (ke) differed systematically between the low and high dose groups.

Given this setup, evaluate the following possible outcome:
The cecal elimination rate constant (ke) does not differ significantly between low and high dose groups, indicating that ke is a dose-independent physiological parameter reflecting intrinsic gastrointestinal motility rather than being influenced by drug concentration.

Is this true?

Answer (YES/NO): NO